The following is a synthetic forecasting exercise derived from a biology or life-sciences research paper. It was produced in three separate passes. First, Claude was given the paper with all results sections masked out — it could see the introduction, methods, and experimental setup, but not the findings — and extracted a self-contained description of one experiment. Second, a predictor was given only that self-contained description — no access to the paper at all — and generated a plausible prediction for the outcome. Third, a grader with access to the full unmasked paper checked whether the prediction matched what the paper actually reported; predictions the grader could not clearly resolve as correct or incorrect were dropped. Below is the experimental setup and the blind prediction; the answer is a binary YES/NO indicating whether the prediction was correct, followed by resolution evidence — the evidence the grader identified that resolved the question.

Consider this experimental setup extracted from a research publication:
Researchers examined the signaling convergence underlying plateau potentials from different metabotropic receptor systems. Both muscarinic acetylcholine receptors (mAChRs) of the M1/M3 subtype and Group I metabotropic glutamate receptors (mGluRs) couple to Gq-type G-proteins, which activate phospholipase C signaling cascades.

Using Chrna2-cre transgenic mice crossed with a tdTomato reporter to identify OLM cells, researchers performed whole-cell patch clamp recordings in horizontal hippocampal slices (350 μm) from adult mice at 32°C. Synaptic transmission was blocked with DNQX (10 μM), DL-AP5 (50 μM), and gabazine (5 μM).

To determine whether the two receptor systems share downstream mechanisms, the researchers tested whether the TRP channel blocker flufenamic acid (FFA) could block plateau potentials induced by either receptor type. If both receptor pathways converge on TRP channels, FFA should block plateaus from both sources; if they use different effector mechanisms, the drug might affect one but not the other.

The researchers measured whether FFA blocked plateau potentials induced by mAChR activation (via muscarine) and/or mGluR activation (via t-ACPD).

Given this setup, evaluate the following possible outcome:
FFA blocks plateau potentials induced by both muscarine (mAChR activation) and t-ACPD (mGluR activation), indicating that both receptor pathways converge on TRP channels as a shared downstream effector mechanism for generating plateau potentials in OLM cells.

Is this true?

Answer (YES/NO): YES